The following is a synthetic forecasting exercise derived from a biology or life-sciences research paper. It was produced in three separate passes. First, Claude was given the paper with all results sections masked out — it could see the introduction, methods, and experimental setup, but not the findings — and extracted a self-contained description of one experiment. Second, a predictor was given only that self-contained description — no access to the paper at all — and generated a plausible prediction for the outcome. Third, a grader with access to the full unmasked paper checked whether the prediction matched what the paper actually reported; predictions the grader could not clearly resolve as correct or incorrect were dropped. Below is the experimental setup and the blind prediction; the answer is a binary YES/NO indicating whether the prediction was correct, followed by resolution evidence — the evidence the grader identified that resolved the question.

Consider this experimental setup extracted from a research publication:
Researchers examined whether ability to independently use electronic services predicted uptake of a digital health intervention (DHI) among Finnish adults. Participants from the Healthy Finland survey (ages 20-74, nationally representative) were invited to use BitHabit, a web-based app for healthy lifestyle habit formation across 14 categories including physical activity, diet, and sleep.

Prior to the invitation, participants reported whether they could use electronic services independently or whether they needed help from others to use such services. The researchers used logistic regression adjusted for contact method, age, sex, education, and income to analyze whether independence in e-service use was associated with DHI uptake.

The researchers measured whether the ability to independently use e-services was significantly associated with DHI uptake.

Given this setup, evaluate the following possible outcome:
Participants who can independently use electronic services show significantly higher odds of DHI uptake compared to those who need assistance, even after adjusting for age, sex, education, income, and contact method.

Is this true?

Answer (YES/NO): NO